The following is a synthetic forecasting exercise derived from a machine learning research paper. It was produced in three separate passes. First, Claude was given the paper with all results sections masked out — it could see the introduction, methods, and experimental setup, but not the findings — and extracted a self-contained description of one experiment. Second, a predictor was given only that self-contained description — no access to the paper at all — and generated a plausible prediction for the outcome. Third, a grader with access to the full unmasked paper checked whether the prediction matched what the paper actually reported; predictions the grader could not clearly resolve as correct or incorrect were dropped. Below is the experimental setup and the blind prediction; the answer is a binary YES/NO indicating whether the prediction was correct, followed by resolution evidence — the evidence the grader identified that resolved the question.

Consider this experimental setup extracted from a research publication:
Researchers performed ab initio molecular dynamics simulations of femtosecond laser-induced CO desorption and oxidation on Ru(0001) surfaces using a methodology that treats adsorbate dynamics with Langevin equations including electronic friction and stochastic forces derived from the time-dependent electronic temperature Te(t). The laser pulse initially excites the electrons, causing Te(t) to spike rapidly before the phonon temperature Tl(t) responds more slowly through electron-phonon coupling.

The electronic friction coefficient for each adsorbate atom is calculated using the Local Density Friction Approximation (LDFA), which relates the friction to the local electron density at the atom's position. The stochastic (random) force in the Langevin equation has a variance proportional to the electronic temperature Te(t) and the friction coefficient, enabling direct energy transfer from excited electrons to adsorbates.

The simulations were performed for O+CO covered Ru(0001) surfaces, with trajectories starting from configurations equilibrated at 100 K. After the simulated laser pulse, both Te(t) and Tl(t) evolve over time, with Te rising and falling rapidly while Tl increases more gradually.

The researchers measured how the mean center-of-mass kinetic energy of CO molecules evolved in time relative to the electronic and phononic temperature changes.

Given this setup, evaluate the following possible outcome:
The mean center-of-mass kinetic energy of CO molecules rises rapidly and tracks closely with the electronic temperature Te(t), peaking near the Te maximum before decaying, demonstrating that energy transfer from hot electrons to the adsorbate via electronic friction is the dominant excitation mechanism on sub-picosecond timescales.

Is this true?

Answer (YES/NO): NO